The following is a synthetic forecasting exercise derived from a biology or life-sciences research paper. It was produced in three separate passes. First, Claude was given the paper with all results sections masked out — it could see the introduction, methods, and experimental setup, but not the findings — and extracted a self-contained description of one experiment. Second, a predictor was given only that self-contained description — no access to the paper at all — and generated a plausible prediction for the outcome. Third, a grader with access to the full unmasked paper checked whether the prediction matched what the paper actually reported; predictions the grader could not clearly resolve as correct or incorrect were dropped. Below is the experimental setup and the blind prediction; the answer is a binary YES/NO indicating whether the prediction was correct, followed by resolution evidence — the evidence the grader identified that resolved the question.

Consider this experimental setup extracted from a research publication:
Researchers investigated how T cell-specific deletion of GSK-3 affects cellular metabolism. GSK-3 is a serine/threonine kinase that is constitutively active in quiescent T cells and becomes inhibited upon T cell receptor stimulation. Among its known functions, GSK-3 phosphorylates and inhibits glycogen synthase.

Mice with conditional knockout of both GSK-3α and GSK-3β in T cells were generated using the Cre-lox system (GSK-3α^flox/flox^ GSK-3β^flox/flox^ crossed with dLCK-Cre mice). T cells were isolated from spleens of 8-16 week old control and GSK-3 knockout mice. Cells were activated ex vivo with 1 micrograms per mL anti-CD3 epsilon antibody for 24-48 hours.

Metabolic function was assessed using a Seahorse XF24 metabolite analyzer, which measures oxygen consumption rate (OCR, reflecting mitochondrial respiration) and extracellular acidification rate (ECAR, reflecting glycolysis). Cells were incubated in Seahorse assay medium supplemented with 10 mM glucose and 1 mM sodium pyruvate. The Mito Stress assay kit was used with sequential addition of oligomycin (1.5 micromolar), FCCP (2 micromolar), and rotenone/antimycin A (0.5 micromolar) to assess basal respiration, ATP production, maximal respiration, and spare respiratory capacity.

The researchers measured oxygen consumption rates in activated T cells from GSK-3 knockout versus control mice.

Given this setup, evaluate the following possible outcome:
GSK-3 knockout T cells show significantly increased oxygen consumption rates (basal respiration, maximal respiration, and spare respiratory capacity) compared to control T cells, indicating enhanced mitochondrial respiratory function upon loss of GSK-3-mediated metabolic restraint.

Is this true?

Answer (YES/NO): NO